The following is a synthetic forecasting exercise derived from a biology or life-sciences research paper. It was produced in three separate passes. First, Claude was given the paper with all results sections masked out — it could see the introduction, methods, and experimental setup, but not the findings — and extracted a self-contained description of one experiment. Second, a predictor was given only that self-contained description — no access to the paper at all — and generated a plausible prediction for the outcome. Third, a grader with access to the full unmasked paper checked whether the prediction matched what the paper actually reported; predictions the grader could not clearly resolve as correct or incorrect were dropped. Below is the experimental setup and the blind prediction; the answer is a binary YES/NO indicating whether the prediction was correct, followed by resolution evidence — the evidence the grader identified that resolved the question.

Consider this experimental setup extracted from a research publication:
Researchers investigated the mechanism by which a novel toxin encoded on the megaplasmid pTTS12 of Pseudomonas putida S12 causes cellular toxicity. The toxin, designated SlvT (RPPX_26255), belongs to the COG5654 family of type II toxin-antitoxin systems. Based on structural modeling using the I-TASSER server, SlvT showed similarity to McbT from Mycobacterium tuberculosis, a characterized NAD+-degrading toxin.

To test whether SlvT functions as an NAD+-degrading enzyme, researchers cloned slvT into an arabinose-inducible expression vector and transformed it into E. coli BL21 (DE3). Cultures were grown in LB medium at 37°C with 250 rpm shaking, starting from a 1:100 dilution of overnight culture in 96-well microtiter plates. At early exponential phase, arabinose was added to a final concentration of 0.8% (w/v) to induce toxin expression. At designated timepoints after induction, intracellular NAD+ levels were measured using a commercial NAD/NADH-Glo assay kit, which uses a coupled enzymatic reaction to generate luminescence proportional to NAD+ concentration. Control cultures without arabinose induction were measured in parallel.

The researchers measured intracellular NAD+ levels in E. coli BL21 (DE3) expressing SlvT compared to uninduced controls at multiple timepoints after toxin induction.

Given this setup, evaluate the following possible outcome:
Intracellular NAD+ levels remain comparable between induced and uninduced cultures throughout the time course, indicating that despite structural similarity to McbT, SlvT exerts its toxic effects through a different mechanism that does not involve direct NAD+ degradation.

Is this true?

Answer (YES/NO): NO